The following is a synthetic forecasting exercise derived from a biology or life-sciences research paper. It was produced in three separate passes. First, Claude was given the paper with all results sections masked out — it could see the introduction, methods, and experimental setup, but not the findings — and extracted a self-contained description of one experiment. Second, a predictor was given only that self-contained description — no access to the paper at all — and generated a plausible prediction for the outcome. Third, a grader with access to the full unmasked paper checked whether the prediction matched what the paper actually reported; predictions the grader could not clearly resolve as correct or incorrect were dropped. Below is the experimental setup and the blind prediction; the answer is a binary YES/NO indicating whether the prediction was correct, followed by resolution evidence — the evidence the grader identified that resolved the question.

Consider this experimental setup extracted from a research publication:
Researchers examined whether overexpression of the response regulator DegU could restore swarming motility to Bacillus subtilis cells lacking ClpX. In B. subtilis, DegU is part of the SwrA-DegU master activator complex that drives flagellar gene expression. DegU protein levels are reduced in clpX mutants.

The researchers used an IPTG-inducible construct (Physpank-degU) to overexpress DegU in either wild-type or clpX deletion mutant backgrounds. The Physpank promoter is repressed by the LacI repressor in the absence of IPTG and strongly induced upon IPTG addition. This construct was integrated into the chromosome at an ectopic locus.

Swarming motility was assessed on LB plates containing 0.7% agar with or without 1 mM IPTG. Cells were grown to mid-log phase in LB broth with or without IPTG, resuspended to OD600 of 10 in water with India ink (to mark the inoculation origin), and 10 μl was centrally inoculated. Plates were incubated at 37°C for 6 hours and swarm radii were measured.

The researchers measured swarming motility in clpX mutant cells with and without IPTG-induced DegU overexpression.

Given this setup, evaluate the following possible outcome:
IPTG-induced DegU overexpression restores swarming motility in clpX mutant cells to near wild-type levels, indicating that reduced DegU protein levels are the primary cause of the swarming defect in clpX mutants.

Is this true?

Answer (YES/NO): NO